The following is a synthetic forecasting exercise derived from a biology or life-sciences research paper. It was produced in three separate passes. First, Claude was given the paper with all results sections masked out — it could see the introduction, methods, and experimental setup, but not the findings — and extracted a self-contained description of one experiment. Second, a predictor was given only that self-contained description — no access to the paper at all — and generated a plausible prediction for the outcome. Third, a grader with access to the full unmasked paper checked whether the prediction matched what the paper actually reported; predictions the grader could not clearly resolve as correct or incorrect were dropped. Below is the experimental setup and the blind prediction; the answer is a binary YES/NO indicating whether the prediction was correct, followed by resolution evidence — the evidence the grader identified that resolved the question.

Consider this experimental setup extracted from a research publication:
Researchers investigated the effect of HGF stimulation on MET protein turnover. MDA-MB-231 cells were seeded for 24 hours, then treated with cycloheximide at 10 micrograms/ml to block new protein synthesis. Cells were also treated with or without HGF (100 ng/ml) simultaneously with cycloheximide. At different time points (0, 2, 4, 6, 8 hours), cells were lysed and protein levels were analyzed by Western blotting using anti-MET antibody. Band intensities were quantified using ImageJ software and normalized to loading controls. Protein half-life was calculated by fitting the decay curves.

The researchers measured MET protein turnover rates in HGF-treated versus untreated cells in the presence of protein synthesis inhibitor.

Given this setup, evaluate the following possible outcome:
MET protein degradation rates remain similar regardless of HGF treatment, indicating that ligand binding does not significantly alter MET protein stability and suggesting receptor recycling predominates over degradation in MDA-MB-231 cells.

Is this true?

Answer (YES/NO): NO